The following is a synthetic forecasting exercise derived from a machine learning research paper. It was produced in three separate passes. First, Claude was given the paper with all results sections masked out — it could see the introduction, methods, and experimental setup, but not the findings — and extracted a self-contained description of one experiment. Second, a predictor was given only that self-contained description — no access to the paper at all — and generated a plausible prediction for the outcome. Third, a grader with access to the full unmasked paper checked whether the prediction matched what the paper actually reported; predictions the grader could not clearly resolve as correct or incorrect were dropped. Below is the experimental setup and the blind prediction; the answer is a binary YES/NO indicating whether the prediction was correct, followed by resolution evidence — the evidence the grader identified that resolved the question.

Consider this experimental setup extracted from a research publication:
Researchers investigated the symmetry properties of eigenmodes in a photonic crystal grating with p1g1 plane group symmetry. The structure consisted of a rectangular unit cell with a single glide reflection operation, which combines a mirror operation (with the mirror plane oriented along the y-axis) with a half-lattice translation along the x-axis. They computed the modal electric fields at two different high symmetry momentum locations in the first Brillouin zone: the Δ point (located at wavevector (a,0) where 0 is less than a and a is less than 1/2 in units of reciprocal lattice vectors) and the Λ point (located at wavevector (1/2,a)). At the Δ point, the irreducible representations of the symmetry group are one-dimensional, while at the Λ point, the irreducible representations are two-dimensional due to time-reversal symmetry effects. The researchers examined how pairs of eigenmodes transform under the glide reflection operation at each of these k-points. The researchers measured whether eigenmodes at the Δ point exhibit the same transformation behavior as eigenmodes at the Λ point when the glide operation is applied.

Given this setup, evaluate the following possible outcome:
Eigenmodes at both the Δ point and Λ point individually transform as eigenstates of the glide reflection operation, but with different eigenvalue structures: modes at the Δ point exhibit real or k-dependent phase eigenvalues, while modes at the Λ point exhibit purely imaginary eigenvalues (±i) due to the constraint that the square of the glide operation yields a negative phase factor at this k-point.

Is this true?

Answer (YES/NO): NO